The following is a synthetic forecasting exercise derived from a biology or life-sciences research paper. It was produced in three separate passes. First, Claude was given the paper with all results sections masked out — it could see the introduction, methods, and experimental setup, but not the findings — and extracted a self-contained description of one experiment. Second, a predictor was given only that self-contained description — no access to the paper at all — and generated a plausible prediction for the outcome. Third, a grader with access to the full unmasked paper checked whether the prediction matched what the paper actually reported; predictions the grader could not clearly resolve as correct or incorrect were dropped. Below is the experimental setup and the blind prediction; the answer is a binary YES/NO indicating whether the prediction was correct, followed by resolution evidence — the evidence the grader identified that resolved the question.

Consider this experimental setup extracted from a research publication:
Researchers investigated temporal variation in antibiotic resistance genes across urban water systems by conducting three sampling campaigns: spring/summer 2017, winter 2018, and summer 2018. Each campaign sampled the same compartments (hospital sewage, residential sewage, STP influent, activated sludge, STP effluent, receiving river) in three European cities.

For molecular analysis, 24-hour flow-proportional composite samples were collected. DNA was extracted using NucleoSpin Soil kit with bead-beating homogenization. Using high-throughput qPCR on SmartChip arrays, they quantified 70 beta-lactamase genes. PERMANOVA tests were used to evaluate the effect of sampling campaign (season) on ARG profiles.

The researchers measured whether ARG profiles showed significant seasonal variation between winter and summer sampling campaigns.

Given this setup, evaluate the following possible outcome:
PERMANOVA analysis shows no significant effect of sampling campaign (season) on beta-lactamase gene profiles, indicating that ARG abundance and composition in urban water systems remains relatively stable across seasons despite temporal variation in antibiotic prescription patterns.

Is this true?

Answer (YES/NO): NO